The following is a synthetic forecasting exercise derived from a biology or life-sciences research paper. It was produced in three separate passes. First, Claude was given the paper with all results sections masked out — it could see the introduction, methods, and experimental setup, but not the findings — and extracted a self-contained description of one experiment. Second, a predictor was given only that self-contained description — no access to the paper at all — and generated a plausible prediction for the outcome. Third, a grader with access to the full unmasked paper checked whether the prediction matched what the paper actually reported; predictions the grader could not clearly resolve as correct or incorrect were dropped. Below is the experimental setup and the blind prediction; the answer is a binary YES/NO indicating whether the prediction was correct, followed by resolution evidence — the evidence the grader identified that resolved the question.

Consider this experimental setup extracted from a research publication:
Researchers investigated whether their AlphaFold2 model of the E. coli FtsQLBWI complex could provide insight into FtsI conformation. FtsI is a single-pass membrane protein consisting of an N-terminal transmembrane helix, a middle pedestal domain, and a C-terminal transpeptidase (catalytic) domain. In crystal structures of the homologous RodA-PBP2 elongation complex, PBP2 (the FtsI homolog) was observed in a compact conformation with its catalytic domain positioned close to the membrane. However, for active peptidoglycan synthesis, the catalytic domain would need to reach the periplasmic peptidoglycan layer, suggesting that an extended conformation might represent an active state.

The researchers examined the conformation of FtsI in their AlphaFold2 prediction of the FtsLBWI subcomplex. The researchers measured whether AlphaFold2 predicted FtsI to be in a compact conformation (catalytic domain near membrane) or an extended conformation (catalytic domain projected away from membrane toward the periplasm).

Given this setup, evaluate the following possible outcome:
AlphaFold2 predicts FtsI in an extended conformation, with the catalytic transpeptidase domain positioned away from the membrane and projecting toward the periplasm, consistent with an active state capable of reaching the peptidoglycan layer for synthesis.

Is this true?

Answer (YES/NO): YES